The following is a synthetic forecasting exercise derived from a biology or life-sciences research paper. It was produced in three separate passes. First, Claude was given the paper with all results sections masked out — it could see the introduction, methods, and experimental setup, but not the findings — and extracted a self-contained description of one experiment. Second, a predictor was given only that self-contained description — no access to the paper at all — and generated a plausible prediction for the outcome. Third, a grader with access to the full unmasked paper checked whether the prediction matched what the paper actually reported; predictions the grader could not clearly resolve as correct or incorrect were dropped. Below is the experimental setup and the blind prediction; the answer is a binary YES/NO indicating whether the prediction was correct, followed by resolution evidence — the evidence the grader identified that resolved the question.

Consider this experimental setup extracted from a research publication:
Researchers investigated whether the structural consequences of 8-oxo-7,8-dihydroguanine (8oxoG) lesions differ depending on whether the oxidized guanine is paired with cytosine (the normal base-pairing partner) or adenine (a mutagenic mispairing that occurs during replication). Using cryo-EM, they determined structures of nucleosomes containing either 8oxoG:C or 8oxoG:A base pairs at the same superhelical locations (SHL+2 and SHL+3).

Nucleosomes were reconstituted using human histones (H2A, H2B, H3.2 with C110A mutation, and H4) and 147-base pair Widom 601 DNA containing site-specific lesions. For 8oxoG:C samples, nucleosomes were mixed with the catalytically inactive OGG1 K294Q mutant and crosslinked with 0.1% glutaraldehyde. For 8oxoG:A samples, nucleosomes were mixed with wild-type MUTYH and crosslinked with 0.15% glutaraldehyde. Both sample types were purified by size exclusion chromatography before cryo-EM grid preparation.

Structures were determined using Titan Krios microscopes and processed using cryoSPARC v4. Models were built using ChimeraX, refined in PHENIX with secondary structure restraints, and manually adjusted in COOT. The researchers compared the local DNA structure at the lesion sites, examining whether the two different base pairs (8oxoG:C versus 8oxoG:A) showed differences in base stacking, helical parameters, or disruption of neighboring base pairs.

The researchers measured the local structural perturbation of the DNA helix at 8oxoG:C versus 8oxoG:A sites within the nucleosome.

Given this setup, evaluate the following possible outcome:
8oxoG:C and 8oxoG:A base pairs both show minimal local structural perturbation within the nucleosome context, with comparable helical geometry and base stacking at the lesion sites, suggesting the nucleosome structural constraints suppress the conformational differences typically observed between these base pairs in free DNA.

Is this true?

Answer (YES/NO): NO